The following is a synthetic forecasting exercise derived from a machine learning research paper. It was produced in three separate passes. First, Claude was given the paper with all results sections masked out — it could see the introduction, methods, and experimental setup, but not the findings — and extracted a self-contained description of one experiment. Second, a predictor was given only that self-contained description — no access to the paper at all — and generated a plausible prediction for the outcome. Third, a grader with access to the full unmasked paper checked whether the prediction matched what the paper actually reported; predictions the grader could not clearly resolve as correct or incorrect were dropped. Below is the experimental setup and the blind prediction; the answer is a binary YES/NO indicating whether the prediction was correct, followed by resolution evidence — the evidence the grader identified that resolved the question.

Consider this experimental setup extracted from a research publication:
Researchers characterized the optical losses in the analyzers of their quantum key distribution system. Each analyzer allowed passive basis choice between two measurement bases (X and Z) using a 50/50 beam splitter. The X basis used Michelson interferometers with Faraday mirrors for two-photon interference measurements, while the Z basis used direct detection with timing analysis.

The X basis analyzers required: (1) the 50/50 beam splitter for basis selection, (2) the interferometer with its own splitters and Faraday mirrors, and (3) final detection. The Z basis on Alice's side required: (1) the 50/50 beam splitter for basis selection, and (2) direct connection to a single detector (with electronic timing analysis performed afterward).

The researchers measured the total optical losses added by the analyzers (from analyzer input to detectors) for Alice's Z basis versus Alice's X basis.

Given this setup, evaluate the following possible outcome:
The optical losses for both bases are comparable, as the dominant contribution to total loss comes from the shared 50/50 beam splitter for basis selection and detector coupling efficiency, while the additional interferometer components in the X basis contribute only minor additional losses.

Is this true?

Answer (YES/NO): NO